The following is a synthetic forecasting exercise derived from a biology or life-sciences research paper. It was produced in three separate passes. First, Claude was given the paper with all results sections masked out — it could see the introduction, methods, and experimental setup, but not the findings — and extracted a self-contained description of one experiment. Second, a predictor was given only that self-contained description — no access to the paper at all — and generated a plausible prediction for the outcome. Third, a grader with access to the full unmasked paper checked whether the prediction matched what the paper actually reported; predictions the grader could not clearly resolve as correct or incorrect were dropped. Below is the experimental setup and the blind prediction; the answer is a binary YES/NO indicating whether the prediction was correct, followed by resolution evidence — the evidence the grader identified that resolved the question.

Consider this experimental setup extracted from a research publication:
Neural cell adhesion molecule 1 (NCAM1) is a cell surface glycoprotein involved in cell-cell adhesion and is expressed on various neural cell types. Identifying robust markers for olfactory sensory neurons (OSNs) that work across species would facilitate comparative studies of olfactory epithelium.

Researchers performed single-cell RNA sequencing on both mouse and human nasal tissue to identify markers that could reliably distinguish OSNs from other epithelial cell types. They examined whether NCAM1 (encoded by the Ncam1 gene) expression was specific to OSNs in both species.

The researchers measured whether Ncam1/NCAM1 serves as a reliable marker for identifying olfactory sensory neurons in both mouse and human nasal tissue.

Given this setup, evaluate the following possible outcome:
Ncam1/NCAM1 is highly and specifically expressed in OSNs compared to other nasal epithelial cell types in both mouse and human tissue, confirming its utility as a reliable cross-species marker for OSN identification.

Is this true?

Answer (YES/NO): YES